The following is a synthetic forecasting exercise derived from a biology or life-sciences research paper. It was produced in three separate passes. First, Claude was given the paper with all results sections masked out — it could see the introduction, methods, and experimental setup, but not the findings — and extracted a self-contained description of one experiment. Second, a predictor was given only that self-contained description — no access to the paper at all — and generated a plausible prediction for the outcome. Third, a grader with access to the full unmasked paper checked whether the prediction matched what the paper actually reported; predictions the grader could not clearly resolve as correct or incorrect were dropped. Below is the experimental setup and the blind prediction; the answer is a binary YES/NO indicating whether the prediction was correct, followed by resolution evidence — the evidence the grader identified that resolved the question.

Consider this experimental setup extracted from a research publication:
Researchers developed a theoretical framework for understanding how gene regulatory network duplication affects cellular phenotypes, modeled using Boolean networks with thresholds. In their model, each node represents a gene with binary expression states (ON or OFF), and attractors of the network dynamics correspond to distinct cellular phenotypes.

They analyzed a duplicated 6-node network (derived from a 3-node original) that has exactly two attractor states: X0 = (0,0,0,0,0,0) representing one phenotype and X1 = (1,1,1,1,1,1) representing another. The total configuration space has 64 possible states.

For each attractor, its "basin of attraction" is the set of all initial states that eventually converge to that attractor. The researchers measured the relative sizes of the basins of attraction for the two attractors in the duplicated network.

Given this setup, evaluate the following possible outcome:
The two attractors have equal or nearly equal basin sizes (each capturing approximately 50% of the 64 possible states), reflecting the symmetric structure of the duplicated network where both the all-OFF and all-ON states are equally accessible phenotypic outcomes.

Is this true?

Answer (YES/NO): NO